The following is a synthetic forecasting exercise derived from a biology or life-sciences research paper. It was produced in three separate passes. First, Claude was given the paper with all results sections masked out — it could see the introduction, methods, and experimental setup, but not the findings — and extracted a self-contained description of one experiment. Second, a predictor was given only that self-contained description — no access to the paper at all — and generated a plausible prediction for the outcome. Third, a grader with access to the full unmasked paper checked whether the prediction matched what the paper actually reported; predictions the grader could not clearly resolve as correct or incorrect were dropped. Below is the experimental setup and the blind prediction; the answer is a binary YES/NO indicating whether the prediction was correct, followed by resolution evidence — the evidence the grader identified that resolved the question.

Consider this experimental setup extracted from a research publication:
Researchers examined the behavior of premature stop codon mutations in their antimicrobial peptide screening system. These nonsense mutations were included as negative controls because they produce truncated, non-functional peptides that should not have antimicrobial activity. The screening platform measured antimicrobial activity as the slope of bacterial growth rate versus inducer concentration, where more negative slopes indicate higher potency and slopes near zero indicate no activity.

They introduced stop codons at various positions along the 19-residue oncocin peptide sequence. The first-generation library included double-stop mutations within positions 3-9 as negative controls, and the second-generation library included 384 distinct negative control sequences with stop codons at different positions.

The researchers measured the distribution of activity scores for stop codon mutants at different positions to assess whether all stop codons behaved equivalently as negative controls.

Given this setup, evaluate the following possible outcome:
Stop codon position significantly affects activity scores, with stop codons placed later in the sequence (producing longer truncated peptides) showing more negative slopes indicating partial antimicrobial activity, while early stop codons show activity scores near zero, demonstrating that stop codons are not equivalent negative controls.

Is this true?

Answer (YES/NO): YES